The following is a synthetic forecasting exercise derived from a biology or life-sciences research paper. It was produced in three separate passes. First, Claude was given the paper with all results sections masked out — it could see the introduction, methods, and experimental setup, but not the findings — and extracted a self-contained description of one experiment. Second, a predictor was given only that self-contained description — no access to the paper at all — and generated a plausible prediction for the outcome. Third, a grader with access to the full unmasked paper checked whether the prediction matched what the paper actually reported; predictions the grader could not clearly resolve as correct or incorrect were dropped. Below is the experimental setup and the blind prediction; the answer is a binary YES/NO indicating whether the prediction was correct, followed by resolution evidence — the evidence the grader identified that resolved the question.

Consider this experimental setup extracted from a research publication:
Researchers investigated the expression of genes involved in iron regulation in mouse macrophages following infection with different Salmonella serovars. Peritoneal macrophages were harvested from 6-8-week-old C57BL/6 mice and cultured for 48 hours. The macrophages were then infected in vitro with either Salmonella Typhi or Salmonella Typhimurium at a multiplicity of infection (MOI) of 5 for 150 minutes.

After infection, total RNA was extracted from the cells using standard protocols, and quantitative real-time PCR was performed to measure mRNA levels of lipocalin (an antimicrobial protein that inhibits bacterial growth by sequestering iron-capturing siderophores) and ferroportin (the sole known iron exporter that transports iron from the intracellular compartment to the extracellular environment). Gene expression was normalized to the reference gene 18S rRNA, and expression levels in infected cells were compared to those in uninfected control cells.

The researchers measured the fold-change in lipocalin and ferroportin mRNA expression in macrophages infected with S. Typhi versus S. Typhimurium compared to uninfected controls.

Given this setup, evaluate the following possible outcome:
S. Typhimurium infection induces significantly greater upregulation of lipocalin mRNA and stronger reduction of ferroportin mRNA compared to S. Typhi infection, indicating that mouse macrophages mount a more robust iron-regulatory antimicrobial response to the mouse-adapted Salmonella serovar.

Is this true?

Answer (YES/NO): NO